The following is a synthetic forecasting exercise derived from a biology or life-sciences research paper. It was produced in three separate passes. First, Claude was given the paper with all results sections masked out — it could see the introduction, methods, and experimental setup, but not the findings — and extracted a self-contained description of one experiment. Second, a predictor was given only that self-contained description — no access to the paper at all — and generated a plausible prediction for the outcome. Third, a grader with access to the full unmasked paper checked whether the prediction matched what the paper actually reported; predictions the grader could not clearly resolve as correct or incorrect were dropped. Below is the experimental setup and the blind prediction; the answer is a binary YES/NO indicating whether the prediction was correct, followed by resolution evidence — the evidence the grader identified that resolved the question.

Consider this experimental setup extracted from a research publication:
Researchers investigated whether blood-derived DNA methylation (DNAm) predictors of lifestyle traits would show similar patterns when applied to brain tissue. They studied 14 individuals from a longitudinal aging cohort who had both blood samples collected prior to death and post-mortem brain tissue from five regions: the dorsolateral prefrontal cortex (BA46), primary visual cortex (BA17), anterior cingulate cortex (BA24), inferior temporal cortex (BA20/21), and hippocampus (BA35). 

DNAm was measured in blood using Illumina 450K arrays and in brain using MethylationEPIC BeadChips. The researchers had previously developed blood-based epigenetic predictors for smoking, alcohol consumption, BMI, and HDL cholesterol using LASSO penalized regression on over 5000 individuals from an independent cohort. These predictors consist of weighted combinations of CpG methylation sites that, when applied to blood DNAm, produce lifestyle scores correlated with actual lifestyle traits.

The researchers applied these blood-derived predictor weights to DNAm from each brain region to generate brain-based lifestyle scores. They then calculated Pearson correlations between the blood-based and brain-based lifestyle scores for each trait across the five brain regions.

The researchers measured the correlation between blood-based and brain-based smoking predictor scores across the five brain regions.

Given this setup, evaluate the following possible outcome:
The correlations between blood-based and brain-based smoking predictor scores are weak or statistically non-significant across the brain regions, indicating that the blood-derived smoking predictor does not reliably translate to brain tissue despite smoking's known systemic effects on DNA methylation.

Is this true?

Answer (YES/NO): NO